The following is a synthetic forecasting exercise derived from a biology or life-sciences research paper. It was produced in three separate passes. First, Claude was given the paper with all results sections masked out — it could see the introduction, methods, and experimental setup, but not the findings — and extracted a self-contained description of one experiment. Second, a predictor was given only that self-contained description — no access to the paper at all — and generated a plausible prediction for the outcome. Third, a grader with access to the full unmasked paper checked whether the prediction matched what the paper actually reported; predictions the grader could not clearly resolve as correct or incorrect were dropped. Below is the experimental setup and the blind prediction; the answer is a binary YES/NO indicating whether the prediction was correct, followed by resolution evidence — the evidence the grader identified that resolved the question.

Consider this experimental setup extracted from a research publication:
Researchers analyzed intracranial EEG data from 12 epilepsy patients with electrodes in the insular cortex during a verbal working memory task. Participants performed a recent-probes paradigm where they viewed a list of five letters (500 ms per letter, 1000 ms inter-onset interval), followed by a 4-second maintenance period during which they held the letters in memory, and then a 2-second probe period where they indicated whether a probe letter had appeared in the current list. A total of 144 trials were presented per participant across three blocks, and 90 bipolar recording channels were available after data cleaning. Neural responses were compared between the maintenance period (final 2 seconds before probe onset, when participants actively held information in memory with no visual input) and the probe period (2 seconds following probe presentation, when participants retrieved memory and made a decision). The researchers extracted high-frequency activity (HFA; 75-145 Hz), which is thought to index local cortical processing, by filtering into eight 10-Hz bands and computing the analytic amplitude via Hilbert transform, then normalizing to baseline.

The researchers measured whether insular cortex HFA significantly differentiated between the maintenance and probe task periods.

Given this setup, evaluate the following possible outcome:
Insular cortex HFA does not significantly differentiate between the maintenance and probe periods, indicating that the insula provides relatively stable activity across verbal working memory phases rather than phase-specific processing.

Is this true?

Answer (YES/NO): NO